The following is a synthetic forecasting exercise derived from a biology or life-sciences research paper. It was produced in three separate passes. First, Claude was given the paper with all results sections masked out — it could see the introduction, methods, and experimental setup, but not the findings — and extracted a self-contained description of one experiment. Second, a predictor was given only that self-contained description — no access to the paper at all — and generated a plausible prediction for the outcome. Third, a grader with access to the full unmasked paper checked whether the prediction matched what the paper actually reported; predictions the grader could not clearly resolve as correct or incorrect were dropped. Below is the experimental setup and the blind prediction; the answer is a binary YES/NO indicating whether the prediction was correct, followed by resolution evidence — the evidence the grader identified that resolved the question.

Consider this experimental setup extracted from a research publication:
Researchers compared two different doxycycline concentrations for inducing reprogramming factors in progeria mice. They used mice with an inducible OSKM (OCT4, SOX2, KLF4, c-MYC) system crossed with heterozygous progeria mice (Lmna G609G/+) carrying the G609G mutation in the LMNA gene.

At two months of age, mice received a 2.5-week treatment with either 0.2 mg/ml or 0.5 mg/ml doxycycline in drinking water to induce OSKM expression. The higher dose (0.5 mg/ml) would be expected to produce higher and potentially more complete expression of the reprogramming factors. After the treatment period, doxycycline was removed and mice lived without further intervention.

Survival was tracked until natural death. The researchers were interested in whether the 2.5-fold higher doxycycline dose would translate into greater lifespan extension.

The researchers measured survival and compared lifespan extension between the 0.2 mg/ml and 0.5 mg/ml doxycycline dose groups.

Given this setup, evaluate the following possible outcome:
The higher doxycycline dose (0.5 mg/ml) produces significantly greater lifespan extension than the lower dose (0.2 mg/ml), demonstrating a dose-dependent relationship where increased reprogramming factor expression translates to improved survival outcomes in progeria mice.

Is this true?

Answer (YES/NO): YES